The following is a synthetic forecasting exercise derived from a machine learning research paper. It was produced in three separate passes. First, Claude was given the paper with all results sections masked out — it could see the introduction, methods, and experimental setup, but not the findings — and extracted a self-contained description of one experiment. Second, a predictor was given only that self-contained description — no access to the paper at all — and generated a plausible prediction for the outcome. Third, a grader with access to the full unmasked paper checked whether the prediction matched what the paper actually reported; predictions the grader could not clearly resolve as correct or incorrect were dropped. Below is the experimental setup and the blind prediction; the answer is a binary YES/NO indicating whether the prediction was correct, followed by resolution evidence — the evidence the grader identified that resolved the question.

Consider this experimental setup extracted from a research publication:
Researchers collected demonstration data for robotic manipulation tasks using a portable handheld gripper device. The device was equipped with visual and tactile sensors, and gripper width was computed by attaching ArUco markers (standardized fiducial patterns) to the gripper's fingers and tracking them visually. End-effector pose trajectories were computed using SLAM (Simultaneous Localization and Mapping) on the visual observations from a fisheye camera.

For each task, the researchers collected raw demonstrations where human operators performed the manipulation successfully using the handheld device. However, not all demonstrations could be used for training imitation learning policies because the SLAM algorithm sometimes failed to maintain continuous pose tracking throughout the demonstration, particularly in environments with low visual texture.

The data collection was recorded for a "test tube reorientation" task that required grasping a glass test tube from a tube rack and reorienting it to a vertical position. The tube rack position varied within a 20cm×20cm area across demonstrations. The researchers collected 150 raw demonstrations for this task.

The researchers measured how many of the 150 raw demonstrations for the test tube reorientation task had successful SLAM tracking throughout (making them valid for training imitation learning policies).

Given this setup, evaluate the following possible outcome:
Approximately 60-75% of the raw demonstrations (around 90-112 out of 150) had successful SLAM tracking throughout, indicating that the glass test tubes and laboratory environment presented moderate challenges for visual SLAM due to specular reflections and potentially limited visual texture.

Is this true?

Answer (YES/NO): NO